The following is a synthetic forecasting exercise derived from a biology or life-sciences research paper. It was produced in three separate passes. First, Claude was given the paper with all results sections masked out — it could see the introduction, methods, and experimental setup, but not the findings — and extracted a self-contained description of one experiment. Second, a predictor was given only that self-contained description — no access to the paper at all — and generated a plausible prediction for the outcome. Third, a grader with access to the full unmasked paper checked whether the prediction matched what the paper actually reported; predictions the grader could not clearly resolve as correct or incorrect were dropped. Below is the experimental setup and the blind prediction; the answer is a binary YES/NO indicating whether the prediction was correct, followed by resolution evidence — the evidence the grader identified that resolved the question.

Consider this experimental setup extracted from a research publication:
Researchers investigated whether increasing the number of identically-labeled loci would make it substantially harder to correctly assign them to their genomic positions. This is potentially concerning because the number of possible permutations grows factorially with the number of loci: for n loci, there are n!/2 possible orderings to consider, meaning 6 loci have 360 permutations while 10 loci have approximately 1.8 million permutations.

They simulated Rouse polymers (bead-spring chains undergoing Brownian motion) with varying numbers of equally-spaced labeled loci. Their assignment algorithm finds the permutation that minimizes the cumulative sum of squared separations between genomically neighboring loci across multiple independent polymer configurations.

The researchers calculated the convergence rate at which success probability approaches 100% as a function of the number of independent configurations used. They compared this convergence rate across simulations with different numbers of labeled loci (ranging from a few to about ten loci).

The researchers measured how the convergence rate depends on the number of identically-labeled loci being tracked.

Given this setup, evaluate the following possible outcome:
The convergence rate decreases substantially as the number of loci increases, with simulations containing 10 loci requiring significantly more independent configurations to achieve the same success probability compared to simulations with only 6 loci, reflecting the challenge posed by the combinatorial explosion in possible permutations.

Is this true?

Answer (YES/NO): NO